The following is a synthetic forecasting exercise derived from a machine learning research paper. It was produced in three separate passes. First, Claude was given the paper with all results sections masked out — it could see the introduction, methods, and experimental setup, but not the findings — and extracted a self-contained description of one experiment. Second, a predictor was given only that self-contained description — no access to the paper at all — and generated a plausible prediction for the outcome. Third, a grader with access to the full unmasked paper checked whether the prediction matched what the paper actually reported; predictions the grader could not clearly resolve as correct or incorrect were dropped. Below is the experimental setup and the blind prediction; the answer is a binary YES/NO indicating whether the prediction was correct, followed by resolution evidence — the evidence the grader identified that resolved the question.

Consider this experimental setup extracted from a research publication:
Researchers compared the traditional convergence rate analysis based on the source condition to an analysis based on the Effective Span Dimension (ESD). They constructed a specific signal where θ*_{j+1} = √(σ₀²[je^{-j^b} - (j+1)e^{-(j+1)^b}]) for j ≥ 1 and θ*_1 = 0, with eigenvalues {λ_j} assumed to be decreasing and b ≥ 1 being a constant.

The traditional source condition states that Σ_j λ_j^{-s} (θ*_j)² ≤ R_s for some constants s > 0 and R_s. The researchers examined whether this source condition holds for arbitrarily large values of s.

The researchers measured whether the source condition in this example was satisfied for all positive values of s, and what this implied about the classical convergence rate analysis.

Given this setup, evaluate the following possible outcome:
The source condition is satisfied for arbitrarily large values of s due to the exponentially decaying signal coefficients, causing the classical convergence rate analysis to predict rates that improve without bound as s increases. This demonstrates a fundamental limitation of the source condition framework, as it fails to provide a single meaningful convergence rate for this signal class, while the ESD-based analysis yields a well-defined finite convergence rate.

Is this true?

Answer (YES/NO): NO